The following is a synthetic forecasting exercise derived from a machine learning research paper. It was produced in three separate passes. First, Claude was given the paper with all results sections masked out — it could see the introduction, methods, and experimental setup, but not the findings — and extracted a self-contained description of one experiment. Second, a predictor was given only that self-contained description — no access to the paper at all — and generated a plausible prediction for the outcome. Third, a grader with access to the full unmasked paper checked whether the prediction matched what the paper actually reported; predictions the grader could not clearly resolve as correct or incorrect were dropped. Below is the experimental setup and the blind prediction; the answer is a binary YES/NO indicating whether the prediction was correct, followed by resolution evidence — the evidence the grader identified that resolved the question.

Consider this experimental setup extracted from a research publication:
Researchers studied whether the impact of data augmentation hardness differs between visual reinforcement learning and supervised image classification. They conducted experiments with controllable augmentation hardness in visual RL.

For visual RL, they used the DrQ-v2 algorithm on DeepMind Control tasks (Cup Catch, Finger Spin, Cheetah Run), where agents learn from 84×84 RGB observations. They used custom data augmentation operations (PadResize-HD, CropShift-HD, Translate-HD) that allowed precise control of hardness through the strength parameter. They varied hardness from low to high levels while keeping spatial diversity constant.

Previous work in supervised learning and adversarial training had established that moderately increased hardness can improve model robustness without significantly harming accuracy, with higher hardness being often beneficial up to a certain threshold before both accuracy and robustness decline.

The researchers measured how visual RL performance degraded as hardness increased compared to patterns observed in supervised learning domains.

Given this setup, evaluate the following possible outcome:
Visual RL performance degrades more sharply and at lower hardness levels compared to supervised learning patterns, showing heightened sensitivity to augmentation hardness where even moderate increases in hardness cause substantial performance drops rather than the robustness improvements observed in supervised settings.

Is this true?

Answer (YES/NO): YES